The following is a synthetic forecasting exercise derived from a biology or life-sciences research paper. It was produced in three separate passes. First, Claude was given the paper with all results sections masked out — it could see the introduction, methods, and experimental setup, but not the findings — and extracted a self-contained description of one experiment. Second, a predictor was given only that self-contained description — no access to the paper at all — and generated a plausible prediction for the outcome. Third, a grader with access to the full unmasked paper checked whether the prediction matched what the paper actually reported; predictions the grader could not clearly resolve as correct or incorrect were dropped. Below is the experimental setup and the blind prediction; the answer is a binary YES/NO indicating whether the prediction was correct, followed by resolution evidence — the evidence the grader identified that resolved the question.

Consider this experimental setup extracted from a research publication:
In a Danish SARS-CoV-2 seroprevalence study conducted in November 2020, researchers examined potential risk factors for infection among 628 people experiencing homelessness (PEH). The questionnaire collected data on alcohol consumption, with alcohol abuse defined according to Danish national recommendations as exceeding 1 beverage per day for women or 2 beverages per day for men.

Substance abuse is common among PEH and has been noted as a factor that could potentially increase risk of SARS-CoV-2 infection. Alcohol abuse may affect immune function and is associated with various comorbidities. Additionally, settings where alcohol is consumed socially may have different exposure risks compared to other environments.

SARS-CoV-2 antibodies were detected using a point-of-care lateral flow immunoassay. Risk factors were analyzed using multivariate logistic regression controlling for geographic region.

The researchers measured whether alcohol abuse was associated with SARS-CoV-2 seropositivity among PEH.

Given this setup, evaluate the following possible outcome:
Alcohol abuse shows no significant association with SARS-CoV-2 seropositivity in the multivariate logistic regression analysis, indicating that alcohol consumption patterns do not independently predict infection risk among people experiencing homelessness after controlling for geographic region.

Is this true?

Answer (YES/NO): YES